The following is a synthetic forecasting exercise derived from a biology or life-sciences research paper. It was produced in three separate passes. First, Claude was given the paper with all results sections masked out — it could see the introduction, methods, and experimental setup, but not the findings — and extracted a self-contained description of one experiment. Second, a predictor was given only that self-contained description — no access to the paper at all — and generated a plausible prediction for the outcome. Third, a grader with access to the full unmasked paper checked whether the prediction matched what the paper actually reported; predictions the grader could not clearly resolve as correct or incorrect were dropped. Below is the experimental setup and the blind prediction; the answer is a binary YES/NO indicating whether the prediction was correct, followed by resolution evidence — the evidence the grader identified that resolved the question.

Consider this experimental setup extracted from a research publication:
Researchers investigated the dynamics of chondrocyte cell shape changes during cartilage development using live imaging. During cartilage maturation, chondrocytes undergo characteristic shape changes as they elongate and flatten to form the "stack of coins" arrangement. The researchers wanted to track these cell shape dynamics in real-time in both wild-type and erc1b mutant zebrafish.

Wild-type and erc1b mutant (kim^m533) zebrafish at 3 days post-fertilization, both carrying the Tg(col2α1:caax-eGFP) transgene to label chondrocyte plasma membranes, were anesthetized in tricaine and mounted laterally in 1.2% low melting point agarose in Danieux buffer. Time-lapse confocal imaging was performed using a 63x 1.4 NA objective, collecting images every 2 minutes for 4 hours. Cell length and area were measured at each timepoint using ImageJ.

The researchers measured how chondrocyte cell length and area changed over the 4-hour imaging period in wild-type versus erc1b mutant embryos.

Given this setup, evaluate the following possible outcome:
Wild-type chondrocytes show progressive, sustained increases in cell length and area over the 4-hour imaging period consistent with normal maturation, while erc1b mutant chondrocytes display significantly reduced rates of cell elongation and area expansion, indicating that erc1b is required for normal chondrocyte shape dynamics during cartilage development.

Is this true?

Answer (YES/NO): NO